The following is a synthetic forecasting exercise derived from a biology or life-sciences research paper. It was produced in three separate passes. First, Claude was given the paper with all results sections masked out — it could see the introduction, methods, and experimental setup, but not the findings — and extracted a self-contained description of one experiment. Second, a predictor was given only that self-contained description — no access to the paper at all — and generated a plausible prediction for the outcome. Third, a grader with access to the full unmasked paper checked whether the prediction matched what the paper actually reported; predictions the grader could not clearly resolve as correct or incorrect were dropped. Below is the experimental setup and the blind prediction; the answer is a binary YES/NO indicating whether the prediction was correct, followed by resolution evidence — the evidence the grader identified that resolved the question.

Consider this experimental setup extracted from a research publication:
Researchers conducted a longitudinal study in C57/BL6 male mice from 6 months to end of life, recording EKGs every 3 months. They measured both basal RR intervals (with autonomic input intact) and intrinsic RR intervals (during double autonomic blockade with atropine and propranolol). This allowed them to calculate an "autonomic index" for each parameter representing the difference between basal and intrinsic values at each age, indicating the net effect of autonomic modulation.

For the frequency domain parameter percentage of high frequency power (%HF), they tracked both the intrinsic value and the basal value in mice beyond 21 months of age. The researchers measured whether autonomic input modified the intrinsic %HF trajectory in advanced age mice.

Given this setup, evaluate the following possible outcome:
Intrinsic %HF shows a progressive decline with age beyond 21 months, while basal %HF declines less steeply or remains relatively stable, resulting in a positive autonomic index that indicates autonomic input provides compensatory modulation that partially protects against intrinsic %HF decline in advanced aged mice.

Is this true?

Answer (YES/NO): NO